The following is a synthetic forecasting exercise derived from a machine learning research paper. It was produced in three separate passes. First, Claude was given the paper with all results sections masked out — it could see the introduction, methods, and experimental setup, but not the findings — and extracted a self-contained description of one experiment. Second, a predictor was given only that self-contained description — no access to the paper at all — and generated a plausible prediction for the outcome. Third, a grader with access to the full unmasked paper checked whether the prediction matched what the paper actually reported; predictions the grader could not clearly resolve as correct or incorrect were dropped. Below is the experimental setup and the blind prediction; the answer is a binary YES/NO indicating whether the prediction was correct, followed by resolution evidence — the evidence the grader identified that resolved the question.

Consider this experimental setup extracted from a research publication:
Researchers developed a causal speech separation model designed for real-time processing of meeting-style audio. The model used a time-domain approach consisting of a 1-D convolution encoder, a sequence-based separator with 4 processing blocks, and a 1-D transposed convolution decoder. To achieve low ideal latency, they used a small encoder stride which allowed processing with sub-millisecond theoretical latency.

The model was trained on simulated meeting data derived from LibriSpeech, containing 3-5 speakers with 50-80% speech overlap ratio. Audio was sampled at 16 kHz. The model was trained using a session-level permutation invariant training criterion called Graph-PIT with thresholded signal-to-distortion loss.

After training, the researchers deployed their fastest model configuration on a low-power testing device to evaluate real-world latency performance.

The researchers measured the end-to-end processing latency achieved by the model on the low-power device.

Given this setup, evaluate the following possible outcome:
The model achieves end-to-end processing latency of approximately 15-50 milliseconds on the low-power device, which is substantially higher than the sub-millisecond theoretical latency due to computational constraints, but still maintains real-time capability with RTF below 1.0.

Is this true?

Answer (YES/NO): NO